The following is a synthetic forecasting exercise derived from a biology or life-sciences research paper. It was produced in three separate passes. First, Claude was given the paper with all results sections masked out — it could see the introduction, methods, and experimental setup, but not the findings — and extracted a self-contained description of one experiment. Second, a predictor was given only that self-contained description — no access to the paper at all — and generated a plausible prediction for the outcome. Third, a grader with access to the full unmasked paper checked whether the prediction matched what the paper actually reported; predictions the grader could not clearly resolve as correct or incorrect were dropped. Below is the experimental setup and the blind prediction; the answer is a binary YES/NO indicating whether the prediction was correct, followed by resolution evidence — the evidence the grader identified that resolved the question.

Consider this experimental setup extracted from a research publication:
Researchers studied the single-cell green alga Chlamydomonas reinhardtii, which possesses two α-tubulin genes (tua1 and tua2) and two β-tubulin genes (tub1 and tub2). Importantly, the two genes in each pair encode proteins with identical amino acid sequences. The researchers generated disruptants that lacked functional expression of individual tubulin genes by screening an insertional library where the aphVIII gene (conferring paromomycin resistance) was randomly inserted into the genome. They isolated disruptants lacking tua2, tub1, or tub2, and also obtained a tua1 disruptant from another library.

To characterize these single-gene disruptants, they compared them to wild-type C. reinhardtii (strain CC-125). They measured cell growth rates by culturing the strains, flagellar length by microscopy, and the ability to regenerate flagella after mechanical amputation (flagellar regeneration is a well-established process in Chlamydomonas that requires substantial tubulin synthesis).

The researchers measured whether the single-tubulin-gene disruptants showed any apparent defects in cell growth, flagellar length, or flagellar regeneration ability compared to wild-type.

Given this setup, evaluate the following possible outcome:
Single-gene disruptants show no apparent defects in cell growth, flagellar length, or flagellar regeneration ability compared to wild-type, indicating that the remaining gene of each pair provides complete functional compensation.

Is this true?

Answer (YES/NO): YES